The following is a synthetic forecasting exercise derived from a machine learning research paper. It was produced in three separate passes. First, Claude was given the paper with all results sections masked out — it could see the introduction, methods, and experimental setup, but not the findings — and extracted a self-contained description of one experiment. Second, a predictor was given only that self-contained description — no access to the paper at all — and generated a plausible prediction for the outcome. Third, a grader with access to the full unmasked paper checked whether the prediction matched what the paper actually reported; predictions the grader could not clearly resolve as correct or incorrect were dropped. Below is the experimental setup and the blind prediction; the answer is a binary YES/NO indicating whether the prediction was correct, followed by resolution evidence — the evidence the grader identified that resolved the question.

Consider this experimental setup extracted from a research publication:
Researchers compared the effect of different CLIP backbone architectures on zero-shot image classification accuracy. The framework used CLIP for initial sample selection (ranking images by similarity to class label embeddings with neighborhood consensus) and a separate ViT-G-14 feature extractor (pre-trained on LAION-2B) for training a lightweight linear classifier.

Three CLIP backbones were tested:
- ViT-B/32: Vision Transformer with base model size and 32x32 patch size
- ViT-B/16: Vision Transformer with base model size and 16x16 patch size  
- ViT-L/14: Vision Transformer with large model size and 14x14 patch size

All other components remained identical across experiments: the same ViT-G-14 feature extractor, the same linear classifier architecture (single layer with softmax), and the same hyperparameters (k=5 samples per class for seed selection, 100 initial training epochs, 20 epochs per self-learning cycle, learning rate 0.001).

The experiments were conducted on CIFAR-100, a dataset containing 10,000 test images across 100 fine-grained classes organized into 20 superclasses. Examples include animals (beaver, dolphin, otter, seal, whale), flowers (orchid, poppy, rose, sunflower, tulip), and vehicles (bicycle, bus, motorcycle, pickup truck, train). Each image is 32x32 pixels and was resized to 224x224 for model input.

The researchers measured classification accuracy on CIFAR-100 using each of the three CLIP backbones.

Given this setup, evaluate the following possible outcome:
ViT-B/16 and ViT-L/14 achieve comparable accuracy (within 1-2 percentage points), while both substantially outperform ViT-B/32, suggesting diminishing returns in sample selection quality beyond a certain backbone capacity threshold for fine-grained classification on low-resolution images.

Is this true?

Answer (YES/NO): NO